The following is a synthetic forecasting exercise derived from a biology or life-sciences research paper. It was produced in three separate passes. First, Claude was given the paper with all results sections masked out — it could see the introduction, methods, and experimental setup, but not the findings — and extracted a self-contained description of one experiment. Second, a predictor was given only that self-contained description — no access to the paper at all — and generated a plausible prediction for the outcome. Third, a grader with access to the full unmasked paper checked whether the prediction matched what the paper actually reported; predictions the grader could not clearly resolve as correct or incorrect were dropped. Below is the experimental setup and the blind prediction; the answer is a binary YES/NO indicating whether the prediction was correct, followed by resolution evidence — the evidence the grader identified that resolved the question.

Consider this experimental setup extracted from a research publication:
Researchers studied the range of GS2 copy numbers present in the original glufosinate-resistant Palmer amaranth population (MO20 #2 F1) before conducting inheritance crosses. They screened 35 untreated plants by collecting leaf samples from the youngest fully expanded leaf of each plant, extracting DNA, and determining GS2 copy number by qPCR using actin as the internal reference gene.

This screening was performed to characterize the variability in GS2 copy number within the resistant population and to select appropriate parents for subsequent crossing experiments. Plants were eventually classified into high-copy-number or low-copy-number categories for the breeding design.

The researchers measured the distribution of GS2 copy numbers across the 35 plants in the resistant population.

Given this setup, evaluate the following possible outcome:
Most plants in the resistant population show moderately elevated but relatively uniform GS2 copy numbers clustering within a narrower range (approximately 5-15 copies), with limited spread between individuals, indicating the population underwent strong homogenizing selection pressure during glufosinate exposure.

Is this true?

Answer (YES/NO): NO